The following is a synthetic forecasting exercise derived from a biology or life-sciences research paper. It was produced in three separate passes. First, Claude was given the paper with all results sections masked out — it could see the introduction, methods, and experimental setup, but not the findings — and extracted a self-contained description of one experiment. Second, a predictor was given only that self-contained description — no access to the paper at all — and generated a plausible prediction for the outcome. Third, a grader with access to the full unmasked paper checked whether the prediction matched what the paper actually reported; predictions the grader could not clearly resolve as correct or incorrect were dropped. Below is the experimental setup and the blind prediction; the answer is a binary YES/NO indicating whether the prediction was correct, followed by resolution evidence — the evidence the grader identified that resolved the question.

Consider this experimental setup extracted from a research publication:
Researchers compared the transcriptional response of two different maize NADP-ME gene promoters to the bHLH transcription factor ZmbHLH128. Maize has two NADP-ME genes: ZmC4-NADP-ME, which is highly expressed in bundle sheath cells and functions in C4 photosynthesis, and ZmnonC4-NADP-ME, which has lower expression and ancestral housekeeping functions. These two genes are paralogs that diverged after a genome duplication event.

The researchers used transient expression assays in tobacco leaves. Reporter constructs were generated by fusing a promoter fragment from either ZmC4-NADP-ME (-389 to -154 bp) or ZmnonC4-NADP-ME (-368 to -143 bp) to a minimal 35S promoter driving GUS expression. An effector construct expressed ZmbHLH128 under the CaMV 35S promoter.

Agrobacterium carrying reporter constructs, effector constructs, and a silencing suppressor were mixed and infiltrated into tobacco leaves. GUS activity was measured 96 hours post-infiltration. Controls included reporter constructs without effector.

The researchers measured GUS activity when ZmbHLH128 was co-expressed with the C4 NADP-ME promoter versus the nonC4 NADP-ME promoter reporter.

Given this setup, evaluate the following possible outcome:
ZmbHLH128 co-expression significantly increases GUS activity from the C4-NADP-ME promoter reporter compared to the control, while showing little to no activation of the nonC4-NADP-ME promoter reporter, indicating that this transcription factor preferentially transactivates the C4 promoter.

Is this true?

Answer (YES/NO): YES